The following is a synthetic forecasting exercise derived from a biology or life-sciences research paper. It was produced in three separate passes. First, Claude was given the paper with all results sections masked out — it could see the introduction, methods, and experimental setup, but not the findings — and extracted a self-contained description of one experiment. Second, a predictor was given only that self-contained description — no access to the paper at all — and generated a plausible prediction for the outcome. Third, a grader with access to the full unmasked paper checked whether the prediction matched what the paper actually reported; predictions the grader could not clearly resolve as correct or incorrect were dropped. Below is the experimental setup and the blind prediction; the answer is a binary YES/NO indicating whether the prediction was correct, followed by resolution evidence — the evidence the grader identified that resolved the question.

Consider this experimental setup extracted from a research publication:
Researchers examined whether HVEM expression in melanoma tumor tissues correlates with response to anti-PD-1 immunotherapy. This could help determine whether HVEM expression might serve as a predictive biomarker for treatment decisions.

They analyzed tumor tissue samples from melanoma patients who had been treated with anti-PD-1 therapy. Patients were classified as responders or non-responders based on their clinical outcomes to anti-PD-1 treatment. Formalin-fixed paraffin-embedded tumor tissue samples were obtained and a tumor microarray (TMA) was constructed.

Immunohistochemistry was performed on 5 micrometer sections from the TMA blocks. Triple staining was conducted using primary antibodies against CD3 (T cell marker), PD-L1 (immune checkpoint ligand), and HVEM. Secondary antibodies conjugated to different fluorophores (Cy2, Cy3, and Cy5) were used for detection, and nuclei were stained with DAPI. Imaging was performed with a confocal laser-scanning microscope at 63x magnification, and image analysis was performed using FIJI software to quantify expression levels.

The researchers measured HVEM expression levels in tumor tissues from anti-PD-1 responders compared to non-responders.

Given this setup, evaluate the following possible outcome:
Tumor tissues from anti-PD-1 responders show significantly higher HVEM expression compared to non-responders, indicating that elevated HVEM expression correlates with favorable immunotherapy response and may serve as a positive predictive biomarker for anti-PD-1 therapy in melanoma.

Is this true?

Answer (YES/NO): YES